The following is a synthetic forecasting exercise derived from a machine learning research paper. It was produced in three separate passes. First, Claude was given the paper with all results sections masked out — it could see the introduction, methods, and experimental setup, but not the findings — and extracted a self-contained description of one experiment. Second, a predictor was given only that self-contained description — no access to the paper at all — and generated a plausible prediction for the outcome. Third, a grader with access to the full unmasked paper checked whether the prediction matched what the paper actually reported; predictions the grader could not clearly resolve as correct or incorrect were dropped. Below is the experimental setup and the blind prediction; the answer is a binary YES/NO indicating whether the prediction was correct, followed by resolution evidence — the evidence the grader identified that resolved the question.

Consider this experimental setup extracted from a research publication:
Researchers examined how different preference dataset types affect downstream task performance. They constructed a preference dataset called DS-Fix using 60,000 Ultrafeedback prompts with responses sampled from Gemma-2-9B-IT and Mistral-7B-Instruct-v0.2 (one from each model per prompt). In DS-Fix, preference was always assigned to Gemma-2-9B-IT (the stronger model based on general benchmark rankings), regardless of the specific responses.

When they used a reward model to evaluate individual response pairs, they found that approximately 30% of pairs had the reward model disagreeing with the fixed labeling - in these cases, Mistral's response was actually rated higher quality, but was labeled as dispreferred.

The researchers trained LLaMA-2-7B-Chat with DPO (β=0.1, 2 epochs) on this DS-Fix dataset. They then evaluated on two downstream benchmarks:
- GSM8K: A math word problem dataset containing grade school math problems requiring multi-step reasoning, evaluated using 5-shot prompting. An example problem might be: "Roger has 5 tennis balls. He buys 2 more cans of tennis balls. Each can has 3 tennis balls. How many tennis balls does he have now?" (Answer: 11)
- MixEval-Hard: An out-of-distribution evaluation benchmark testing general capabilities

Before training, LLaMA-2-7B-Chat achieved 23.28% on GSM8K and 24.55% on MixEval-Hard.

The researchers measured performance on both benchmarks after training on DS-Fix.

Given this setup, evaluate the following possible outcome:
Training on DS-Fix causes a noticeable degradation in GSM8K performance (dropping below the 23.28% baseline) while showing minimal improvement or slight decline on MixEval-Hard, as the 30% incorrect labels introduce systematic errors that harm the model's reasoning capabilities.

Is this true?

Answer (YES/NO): NO